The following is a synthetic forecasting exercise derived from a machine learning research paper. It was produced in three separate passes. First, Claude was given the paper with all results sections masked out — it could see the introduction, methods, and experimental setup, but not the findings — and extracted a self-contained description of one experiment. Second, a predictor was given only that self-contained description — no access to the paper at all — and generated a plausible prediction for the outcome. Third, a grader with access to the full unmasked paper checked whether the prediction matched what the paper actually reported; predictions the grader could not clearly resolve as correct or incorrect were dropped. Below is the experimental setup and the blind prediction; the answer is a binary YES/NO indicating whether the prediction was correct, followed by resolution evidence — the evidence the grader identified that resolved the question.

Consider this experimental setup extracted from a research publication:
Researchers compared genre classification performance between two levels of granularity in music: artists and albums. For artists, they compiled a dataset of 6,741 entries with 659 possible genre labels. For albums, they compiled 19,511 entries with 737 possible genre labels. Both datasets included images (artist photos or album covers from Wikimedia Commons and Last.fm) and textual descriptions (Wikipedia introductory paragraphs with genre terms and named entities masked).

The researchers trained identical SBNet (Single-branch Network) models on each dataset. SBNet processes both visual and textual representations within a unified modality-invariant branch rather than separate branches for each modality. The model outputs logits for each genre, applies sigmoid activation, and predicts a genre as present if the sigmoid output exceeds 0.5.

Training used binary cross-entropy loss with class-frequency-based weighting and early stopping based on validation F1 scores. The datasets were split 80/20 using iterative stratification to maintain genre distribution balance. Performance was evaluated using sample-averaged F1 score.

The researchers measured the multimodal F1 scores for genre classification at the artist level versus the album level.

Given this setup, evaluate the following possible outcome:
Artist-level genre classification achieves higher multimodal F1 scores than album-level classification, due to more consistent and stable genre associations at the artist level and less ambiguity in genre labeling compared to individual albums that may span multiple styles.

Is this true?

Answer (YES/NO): NO